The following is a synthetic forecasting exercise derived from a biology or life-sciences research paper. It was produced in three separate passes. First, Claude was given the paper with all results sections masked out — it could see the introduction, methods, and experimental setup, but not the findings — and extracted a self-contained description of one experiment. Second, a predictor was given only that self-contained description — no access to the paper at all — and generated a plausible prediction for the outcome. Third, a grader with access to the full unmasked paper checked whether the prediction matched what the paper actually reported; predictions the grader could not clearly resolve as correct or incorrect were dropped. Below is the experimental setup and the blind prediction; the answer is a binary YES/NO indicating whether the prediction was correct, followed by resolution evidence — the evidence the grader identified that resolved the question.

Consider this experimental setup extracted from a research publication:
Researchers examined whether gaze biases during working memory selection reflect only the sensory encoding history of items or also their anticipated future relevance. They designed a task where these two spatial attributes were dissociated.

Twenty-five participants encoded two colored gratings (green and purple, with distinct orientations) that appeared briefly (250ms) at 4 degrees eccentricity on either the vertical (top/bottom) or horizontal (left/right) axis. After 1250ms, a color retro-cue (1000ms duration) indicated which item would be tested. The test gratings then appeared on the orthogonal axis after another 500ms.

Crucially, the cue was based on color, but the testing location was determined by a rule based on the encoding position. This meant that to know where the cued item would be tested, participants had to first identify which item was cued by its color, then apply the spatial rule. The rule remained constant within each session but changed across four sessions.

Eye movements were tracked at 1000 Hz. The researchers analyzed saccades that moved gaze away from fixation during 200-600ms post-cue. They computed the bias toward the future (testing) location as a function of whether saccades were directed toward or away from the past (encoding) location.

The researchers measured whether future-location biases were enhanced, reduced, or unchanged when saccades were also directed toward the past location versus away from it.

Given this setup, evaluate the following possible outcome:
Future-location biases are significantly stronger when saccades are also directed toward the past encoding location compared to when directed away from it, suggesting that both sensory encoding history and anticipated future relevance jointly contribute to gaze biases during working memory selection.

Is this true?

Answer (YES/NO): YES